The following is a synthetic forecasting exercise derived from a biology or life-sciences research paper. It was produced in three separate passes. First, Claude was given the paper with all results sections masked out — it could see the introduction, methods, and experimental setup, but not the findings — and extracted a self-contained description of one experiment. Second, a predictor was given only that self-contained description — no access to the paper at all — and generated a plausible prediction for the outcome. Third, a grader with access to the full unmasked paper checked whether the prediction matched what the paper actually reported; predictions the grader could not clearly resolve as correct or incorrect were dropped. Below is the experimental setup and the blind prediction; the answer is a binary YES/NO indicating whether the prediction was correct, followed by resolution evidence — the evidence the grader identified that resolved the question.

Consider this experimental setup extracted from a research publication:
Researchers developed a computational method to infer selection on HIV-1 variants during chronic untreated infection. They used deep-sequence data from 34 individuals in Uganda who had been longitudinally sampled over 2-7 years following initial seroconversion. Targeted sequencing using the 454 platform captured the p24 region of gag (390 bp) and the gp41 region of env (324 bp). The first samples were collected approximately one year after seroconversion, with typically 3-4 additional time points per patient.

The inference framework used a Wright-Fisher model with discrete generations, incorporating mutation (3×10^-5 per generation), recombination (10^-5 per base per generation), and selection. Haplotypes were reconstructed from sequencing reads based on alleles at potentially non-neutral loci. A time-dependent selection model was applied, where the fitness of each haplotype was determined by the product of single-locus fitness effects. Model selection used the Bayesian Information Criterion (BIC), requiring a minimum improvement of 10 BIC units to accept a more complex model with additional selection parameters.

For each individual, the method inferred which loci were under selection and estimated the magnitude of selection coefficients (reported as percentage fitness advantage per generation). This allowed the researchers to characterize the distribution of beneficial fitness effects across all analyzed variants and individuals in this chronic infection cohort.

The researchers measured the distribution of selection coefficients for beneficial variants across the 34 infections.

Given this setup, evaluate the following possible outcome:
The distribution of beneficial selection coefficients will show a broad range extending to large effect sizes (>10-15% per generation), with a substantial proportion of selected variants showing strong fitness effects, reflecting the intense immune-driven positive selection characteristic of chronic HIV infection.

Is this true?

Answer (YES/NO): NO